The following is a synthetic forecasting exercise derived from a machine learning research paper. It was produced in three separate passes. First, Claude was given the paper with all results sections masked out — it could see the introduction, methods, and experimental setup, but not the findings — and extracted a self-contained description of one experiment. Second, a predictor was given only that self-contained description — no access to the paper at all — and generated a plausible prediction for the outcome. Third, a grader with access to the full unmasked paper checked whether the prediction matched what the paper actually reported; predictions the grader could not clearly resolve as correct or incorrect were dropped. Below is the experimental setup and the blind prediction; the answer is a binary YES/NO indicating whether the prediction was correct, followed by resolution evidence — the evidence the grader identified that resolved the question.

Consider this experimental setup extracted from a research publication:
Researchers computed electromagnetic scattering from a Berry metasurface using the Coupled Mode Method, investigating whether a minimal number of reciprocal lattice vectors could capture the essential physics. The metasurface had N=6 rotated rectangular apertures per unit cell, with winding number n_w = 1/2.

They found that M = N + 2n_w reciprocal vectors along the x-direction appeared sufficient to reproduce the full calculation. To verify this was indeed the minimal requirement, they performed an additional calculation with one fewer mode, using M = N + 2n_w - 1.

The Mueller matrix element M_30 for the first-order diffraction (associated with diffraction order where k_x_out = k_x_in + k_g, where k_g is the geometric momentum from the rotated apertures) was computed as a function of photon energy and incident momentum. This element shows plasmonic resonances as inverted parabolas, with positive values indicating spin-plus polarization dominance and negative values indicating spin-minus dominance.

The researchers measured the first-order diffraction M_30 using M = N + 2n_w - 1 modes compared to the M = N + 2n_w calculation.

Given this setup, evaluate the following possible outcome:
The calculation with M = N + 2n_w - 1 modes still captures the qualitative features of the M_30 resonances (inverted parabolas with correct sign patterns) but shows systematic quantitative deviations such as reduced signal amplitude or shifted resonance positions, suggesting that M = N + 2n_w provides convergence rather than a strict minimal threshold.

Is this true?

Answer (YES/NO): NO